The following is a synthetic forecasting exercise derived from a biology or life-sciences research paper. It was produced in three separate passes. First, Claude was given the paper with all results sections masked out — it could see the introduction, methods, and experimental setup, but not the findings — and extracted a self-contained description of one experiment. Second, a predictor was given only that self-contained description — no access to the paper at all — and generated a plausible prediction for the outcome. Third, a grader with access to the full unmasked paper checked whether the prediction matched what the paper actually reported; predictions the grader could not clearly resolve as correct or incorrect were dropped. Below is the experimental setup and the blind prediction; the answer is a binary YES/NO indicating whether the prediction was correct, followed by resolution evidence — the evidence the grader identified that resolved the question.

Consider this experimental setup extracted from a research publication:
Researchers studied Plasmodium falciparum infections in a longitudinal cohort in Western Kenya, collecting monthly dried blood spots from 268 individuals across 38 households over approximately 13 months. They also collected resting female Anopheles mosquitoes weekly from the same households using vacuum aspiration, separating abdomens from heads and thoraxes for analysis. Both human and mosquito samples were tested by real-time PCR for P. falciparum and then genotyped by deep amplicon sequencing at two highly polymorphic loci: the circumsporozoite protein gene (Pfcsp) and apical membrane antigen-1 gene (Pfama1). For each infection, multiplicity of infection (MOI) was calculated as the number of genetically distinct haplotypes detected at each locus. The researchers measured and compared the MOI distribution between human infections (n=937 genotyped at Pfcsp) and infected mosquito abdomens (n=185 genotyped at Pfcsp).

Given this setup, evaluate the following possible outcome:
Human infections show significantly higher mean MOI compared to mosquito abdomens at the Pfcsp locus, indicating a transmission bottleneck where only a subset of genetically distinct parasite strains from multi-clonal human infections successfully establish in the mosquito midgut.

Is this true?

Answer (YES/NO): NO